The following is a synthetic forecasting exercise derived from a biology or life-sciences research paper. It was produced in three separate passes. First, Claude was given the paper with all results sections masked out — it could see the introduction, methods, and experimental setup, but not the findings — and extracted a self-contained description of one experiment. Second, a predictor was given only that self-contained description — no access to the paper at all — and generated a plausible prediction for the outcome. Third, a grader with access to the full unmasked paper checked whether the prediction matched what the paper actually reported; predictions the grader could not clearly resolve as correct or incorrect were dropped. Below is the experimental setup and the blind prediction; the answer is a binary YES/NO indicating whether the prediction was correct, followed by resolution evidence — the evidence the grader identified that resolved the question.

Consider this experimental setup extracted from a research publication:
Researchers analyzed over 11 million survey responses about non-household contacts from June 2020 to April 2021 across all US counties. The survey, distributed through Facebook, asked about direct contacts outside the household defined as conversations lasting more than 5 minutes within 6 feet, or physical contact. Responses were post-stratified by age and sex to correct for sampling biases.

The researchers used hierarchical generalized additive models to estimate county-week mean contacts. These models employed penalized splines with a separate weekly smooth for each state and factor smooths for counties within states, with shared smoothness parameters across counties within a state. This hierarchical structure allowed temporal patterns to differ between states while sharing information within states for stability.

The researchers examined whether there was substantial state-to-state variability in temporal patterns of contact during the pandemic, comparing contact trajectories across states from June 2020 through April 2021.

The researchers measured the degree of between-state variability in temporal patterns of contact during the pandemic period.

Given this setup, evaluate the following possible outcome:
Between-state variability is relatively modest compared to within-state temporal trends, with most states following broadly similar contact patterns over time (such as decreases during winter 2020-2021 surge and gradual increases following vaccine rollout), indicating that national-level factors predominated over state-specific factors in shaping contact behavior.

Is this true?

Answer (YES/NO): YES